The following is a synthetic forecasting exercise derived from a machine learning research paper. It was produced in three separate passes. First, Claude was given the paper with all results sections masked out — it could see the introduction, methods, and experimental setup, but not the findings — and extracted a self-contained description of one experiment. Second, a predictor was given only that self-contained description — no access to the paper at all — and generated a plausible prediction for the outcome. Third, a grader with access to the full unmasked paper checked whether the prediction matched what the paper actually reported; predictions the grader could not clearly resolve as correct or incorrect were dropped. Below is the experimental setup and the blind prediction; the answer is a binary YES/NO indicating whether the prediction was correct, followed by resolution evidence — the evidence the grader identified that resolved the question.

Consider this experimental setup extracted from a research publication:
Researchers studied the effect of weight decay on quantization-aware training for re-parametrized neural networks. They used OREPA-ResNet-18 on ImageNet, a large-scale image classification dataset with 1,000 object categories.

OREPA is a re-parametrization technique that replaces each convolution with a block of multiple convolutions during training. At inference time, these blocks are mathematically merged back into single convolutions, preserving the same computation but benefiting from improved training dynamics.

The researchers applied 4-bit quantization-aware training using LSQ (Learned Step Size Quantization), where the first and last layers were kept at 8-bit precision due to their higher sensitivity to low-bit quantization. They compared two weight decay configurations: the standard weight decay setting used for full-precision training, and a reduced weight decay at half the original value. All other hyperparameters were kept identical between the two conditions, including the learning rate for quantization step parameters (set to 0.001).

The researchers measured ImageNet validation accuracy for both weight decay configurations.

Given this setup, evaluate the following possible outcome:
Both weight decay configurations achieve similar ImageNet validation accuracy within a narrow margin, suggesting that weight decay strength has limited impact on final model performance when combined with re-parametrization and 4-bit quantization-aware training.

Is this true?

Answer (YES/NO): NO